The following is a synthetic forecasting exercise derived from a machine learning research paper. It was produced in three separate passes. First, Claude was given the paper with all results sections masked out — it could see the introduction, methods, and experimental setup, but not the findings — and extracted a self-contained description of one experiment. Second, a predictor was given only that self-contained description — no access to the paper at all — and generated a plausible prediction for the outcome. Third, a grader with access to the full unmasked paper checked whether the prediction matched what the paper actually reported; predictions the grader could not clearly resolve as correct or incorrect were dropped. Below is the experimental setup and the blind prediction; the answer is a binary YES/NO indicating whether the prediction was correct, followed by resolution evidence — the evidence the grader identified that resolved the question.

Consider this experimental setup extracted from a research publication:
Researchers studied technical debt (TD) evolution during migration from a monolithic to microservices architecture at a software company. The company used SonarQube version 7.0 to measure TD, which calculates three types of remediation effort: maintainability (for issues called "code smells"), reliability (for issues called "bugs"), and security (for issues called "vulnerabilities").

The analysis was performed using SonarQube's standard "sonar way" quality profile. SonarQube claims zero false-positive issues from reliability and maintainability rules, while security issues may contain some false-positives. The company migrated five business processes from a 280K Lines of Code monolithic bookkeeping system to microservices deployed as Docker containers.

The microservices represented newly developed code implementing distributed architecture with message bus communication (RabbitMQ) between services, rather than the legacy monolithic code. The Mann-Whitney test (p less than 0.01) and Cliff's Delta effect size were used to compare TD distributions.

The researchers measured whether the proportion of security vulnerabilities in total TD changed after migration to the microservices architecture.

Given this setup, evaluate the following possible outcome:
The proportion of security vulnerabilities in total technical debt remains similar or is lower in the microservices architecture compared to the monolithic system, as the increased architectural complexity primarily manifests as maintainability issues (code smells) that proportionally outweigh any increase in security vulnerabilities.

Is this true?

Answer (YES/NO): YES